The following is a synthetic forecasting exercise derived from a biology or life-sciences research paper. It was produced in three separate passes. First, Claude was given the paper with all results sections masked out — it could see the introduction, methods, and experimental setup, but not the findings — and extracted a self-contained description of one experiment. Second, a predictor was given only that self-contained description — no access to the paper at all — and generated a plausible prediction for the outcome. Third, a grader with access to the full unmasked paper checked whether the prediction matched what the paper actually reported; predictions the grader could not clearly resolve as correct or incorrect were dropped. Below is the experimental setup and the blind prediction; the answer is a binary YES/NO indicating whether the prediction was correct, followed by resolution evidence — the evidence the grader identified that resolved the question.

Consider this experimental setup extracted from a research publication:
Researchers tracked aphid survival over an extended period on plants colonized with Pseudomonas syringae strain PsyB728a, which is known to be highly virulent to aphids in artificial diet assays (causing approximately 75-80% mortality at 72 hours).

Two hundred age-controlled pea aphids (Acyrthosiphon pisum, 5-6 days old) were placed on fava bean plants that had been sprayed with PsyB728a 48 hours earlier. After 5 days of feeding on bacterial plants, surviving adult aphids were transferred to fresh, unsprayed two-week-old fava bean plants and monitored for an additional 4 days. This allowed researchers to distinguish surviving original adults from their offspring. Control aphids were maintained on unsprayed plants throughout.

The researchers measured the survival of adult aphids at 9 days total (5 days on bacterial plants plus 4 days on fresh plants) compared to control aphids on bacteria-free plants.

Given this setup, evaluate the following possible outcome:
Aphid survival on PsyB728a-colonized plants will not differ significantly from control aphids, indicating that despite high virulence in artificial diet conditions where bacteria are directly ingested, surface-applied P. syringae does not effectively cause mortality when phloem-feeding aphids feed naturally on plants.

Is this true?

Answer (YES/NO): NO